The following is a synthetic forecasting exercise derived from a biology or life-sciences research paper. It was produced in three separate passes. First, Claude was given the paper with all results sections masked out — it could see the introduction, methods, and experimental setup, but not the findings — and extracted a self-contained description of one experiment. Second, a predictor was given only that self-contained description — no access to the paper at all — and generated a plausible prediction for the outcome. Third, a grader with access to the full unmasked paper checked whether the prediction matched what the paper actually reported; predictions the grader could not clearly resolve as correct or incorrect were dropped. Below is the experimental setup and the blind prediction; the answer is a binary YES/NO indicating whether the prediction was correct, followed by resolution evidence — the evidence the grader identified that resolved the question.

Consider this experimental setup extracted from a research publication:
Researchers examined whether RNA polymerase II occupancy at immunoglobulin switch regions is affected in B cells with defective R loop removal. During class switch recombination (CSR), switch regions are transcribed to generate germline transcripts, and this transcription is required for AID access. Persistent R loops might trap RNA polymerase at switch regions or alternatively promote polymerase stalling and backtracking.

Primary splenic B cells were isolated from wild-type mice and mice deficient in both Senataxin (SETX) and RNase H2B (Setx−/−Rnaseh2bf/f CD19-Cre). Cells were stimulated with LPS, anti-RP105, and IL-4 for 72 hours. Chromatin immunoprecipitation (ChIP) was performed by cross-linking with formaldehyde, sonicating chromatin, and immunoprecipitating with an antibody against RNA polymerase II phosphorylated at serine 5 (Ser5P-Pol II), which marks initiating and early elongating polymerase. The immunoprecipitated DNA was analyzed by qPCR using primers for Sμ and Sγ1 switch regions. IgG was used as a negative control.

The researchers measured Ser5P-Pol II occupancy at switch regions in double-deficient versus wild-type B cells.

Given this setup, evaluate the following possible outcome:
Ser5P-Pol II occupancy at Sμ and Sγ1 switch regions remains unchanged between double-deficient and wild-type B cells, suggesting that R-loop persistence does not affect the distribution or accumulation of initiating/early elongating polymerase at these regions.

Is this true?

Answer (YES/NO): YES